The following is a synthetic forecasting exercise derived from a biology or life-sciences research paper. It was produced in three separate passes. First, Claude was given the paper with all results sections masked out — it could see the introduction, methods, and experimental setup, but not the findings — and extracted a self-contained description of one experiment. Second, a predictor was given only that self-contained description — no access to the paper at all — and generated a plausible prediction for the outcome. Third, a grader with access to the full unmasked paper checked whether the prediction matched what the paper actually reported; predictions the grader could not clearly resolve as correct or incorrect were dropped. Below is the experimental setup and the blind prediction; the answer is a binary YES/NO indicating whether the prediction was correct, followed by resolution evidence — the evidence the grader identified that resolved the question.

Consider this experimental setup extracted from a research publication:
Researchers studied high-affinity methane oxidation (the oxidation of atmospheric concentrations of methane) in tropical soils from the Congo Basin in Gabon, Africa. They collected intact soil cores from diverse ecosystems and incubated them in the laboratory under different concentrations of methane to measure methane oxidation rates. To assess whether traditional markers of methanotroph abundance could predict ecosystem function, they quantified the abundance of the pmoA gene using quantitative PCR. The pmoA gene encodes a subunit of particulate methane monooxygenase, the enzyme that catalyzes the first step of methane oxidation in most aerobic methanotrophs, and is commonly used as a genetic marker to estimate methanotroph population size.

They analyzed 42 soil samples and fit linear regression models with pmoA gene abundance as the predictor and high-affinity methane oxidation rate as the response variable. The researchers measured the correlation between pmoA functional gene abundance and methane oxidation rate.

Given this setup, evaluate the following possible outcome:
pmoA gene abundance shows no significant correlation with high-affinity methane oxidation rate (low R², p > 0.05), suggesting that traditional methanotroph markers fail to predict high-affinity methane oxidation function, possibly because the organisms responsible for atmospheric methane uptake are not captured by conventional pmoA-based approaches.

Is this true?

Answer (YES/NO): YES